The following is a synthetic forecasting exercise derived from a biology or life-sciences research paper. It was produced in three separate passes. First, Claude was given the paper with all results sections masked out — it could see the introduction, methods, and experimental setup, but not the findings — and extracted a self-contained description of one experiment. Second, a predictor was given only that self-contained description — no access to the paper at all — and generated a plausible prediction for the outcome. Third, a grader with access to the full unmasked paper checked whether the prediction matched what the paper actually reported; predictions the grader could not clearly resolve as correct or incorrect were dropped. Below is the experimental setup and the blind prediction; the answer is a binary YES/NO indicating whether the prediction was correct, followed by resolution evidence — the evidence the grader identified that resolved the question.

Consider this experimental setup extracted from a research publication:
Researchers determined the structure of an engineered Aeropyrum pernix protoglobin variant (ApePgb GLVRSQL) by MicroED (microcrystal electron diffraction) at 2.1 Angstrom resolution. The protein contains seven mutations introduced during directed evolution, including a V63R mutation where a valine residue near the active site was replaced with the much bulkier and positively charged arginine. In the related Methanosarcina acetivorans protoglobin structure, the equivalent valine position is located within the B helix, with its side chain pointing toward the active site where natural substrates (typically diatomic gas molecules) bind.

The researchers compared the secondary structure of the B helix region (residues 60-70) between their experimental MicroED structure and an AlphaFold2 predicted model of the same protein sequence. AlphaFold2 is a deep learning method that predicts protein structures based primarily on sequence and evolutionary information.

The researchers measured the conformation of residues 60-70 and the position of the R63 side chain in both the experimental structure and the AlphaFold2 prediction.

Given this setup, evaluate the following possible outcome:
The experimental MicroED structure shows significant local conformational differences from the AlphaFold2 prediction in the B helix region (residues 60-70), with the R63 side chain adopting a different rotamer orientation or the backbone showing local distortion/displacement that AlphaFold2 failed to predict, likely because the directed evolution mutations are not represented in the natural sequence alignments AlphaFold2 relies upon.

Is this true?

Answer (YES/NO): YES